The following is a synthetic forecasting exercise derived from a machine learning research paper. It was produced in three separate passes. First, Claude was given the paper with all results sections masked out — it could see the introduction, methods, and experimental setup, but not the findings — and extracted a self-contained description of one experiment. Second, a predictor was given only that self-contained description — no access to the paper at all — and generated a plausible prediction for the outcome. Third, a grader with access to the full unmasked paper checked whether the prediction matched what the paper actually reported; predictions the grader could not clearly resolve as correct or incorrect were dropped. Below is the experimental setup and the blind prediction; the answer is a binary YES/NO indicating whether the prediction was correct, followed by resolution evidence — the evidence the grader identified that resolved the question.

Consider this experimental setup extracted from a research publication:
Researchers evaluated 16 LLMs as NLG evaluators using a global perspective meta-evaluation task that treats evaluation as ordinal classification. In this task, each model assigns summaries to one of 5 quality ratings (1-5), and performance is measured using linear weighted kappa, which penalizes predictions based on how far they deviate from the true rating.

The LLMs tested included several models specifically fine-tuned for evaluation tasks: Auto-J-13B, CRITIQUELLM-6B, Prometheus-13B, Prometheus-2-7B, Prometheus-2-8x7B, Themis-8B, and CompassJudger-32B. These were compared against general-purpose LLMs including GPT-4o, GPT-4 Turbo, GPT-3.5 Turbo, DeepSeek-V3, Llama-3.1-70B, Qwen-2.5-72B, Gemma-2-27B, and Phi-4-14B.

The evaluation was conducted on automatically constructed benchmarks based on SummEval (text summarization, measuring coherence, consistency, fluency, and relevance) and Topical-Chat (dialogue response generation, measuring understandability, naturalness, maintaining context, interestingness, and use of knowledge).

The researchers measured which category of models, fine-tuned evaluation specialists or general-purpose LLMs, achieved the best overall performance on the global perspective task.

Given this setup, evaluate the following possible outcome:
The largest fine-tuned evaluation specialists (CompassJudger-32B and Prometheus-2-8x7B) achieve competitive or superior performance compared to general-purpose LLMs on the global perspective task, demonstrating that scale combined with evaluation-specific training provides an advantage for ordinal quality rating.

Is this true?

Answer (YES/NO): NO